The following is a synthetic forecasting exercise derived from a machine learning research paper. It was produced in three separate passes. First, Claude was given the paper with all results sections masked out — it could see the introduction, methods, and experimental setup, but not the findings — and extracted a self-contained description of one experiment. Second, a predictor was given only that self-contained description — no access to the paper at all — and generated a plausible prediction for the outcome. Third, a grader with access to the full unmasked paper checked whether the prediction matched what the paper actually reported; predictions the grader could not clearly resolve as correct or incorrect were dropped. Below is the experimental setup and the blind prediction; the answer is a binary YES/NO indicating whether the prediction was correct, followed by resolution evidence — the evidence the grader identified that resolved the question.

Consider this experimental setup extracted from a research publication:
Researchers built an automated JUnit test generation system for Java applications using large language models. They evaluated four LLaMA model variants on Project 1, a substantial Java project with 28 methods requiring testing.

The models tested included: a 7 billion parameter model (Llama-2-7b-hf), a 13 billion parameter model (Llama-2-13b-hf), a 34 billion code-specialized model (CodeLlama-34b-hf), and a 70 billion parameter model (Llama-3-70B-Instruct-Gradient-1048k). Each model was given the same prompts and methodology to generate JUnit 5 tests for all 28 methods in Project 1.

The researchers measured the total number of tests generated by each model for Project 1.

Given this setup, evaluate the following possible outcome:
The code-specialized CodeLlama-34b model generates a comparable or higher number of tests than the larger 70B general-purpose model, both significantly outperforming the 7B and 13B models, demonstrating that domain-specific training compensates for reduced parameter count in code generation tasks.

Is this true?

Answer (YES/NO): NO